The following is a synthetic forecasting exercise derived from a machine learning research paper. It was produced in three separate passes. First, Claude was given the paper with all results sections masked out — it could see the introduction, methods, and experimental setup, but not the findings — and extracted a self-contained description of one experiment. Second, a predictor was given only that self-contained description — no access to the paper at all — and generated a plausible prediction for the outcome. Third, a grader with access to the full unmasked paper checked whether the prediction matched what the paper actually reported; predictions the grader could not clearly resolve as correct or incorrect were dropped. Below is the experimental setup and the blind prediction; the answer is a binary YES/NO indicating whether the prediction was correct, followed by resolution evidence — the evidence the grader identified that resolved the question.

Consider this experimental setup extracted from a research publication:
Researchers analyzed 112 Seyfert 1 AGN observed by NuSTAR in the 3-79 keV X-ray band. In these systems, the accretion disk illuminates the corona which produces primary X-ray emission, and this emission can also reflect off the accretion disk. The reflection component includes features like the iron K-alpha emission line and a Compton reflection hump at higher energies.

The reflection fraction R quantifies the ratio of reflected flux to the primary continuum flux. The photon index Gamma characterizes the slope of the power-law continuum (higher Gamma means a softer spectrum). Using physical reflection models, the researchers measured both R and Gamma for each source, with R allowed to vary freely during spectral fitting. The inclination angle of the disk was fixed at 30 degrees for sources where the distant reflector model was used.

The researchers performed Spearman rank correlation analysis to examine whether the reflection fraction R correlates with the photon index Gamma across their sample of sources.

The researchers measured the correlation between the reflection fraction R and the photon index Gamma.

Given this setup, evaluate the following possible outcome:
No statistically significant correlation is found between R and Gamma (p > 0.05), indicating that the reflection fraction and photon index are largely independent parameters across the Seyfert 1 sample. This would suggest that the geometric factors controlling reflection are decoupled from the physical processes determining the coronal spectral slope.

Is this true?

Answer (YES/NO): NO